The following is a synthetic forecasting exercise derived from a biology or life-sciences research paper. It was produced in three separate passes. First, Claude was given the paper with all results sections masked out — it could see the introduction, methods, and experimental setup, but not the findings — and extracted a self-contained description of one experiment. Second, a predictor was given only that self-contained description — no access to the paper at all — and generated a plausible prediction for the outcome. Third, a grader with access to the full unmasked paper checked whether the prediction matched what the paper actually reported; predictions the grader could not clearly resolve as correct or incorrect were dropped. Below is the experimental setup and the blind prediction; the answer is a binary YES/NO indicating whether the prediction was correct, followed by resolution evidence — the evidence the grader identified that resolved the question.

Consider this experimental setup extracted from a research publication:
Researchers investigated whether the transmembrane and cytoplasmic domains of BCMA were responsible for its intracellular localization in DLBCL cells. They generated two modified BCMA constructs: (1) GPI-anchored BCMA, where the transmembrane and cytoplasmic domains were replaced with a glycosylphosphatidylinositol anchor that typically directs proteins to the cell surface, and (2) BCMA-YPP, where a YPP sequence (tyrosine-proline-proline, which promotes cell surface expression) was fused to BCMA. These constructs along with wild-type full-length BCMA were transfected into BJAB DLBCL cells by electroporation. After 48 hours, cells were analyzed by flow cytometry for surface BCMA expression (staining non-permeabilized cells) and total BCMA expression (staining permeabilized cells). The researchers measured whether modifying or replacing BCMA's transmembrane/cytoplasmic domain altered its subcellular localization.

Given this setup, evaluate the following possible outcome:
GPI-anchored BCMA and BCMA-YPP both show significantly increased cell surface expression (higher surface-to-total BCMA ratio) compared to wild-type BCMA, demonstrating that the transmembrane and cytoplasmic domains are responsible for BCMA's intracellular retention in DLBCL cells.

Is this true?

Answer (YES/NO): NO